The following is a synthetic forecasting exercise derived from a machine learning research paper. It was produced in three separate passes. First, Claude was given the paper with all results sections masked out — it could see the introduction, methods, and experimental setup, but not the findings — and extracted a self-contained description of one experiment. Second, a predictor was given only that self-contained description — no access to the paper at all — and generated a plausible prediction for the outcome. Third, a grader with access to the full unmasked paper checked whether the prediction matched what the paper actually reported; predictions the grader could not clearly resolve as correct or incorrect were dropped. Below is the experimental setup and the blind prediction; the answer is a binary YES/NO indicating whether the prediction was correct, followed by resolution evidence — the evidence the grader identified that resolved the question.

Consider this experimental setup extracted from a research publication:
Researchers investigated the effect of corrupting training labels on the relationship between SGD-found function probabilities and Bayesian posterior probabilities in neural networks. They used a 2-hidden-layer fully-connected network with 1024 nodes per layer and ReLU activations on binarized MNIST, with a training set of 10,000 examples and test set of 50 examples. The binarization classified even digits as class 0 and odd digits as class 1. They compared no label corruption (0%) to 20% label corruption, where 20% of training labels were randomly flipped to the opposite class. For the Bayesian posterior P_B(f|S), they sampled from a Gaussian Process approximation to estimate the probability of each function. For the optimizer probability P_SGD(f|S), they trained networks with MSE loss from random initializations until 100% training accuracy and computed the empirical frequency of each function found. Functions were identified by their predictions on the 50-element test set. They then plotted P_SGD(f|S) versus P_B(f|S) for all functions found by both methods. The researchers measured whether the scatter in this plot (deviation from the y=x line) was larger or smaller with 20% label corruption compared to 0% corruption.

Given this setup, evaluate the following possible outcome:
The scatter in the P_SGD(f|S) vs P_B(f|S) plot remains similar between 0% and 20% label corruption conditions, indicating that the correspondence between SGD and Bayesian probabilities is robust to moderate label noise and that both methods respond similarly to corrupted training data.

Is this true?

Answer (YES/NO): NO